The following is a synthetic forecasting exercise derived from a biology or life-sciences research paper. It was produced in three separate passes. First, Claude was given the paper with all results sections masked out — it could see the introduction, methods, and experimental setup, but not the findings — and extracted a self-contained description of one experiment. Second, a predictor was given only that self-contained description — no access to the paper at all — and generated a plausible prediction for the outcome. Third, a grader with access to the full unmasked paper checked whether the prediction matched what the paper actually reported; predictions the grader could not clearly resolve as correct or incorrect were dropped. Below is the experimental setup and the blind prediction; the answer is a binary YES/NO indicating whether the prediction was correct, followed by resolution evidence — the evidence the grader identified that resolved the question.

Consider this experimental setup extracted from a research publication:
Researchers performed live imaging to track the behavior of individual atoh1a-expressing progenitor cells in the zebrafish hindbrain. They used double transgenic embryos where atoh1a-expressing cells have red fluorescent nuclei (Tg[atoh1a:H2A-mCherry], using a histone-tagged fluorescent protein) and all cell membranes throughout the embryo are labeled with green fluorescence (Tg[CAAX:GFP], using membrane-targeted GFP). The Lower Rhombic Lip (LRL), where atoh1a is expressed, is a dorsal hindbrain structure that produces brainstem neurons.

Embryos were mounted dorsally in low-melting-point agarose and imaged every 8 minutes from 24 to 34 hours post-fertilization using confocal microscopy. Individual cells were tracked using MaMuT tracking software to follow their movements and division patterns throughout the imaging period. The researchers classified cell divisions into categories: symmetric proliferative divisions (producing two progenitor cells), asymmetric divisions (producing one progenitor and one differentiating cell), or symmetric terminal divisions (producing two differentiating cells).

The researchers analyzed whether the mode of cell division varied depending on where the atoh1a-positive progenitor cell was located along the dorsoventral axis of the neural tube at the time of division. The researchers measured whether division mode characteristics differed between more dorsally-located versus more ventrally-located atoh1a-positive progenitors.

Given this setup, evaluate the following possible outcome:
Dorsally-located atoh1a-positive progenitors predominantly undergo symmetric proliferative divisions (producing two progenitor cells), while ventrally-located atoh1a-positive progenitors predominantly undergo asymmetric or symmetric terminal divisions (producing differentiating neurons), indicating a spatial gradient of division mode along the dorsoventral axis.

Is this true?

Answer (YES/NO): NO